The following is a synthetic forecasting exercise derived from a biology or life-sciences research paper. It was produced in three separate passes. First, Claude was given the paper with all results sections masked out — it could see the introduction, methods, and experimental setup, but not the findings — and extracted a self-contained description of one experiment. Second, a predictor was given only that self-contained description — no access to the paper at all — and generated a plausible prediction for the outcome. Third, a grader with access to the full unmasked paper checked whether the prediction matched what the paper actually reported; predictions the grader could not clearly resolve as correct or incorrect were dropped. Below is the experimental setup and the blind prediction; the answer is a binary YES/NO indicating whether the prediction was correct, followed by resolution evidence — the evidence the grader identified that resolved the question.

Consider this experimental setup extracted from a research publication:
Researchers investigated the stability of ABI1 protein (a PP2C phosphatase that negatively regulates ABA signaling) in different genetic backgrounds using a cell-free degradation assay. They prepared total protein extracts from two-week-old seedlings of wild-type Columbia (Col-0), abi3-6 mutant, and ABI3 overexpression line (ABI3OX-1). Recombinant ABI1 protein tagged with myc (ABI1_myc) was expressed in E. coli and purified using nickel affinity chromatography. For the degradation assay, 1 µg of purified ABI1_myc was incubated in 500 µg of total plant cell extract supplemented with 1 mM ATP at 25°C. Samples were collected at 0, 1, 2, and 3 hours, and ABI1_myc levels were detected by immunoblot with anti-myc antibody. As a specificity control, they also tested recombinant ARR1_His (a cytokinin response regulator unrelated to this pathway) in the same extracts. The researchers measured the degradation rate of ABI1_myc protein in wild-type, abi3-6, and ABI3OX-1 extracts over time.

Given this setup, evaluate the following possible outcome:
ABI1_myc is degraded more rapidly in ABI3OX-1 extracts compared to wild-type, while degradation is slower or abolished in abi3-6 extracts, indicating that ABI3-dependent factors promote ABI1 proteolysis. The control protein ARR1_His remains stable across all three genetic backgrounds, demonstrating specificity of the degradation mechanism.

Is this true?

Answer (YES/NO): YES